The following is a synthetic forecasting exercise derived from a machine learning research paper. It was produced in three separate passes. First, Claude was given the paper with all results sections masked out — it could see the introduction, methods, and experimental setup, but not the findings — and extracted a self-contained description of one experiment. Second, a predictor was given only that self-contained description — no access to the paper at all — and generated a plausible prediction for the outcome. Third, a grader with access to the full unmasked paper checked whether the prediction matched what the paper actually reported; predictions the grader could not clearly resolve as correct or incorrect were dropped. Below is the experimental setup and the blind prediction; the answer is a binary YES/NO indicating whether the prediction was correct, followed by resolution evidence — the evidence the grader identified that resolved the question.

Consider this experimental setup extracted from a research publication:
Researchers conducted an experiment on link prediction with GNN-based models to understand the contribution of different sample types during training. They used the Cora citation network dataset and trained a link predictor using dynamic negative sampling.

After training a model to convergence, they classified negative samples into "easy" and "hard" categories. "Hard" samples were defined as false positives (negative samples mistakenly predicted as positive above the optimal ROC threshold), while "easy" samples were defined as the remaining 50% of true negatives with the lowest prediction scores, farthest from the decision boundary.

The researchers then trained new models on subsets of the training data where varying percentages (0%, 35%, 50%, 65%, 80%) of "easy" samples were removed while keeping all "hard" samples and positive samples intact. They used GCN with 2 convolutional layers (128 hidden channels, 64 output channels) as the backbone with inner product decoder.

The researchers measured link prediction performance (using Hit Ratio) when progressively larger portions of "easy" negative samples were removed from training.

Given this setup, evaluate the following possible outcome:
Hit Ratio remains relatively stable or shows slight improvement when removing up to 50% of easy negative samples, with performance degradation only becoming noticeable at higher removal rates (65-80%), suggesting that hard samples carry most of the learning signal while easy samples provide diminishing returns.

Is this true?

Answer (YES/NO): NO